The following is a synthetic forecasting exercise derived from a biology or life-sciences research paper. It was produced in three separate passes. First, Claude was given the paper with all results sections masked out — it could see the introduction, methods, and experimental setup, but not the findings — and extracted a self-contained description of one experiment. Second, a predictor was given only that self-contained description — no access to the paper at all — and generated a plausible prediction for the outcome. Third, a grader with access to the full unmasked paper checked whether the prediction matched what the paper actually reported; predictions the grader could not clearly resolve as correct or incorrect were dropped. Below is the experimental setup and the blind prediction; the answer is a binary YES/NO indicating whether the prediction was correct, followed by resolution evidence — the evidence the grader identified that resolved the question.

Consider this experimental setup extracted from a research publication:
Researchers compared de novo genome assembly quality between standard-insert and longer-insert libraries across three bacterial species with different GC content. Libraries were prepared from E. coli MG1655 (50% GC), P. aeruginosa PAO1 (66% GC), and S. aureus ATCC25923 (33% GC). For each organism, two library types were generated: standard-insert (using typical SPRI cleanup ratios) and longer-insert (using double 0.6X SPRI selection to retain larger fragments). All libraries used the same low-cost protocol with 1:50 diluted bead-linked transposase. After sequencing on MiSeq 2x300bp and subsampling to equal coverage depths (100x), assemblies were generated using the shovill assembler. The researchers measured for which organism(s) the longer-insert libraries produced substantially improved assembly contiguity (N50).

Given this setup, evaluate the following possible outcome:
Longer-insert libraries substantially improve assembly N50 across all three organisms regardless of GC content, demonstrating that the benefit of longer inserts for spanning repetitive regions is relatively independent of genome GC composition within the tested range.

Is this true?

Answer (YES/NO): NO